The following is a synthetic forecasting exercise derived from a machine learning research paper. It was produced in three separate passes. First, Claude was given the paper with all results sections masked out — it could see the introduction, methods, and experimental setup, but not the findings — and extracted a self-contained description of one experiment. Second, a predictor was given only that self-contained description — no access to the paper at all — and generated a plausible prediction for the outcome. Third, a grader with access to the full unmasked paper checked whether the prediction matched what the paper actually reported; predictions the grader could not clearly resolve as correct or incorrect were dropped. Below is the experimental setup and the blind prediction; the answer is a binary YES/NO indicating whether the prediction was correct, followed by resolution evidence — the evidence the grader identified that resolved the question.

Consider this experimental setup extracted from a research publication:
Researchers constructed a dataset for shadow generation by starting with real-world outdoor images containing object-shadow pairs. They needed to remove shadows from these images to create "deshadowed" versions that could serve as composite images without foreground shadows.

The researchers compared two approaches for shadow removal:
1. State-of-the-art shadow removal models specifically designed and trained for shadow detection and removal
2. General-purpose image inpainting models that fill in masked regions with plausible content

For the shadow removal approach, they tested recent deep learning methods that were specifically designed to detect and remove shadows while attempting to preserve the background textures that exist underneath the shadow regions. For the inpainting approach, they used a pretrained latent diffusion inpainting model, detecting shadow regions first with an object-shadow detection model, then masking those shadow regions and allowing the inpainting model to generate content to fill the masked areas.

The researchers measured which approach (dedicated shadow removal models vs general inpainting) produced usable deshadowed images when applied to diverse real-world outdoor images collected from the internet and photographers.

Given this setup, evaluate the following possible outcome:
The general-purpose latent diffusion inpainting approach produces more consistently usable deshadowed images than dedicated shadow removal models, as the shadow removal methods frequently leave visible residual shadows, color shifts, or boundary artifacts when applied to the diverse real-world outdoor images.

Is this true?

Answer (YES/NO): NO